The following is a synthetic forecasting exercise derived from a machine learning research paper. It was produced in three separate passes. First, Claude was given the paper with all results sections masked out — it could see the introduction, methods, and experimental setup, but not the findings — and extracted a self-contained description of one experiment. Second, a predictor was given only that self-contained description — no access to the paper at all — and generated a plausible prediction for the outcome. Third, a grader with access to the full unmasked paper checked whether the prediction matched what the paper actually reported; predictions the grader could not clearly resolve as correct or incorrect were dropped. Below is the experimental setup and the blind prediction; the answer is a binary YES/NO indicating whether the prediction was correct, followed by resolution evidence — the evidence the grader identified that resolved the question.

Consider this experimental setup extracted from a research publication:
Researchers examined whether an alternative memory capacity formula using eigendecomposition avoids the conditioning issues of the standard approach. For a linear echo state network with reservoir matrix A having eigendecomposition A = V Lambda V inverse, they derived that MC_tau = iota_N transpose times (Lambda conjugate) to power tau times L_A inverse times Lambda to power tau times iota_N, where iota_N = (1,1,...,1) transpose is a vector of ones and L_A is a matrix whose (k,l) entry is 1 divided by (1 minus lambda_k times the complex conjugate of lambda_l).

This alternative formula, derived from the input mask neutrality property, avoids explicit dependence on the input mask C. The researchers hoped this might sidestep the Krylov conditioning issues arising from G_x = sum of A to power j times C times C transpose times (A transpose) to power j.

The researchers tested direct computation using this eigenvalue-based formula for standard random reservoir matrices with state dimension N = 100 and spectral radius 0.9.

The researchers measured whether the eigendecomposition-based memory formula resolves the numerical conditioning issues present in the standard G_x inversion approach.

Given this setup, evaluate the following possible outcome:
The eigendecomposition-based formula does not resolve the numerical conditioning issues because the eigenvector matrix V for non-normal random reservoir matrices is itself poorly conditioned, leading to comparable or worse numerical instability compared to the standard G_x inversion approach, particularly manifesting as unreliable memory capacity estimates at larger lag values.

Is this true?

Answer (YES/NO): NO